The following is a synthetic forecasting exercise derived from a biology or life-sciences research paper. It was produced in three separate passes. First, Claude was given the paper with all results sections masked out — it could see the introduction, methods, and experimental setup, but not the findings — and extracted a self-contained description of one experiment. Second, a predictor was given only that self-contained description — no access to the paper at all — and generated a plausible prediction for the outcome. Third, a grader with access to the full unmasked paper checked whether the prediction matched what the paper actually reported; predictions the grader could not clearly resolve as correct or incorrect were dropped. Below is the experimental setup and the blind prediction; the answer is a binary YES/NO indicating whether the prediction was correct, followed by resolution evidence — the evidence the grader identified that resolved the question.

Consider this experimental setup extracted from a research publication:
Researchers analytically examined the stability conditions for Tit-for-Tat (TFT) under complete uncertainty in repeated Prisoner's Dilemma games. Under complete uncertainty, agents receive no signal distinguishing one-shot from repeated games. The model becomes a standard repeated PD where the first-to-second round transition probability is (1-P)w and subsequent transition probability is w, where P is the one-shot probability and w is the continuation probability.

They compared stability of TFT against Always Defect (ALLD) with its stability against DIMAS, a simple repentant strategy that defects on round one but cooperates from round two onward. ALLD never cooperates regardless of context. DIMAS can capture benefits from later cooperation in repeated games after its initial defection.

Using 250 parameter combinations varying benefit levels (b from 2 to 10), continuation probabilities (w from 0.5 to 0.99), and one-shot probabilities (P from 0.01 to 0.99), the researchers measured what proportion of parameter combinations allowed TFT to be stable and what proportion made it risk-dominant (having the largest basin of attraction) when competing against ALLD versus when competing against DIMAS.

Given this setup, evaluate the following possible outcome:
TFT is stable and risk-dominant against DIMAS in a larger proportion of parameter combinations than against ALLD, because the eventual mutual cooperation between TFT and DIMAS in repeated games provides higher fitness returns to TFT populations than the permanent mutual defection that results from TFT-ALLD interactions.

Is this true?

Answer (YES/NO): NO